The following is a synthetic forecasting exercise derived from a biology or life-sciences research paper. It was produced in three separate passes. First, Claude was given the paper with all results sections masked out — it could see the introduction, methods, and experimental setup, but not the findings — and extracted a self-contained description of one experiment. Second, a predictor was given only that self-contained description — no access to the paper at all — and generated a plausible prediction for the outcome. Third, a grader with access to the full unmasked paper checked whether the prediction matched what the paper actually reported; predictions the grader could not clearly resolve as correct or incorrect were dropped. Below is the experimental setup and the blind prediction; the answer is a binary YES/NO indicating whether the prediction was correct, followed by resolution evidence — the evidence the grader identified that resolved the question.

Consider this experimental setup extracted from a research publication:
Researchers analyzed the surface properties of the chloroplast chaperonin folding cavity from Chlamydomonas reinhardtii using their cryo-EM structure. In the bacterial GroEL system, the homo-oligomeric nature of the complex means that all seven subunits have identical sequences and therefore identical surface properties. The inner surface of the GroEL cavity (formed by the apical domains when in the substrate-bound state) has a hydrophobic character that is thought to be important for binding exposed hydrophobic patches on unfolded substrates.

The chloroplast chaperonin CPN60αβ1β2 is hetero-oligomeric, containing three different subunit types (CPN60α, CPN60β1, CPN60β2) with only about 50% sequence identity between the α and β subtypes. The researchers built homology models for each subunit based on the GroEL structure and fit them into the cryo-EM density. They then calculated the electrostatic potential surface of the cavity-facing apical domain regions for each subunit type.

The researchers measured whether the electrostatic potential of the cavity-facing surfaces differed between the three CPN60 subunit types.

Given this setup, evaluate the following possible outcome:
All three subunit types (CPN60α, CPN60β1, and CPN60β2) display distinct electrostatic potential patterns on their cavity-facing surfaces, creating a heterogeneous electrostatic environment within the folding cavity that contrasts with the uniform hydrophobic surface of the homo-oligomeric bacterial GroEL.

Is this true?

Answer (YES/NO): NO